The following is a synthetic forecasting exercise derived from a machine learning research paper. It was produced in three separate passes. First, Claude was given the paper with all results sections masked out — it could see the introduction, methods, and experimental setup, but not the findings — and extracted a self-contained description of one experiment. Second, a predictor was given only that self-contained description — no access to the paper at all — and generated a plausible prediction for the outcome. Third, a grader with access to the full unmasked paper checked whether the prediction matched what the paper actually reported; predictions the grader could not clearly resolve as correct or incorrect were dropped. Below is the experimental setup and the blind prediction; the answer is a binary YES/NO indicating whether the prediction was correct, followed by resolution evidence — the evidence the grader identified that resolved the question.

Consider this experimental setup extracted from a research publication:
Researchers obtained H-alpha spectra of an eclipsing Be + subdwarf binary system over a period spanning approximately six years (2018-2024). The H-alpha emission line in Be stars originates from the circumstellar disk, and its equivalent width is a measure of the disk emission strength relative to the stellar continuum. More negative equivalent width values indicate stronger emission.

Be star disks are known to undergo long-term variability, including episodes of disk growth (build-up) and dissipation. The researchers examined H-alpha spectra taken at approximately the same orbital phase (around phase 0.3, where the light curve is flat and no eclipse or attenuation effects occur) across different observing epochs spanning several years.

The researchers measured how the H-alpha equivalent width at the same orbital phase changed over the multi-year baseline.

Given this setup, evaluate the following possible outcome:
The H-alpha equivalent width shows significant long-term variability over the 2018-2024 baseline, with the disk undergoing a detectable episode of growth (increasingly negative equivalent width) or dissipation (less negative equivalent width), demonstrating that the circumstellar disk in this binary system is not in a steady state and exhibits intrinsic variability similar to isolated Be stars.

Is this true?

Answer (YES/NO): YES